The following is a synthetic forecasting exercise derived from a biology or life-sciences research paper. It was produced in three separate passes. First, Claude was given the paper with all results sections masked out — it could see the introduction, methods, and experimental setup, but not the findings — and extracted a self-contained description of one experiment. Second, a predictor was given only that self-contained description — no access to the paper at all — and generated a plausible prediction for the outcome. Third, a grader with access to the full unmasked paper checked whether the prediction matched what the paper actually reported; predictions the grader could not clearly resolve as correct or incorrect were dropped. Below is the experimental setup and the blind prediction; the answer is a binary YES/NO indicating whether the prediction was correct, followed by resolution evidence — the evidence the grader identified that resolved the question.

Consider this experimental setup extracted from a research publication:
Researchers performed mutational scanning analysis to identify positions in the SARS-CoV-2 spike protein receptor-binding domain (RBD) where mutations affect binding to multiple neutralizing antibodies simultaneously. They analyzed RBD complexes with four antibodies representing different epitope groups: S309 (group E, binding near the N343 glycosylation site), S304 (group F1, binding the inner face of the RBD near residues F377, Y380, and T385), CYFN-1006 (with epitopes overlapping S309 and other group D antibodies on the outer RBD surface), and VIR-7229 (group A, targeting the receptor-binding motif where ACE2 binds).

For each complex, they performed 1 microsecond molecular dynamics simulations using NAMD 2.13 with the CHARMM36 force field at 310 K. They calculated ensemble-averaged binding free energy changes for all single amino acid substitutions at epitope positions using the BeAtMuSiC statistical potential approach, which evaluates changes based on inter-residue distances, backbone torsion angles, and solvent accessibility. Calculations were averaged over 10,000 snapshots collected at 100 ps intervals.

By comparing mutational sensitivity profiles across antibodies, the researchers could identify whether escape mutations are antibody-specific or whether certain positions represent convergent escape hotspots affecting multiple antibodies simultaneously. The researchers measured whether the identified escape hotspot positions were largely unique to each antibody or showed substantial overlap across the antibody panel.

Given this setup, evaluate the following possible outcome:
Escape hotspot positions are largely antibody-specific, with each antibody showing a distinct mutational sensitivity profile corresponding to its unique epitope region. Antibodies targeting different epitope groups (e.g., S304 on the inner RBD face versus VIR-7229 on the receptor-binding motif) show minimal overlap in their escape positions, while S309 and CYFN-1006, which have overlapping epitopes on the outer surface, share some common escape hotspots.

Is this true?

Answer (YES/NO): YES